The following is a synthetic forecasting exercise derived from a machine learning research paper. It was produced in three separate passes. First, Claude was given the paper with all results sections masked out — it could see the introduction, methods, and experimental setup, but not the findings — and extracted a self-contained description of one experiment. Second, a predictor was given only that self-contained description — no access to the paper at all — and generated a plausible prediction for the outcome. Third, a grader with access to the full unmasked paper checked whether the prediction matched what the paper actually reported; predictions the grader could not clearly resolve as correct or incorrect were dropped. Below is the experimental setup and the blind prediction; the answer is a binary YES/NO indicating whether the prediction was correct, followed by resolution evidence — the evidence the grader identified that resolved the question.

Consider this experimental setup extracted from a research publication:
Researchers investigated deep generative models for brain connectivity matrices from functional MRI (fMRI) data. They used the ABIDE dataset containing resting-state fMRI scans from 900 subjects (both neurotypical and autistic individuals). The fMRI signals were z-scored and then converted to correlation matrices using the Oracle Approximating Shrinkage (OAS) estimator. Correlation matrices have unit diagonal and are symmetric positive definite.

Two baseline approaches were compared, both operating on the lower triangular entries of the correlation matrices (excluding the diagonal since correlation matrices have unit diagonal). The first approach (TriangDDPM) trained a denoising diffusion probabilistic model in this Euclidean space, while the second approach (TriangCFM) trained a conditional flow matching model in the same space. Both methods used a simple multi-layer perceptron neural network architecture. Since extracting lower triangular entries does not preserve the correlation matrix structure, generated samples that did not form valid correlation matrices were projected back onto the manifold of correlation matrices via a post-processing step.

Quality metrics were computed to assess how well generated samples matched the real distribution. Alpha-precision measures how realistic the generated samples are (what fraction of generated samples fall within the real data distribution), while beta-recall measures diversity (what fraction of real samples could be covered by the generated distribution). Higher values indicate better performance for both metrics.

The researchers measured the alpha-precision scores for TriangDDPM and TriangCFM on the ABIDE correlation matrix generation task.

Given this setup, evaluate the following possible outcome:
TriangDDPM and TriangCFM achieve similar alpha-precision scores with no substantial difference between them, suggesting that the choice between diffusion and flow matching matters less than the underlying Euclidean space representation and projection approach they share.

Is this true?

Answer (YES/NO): YES